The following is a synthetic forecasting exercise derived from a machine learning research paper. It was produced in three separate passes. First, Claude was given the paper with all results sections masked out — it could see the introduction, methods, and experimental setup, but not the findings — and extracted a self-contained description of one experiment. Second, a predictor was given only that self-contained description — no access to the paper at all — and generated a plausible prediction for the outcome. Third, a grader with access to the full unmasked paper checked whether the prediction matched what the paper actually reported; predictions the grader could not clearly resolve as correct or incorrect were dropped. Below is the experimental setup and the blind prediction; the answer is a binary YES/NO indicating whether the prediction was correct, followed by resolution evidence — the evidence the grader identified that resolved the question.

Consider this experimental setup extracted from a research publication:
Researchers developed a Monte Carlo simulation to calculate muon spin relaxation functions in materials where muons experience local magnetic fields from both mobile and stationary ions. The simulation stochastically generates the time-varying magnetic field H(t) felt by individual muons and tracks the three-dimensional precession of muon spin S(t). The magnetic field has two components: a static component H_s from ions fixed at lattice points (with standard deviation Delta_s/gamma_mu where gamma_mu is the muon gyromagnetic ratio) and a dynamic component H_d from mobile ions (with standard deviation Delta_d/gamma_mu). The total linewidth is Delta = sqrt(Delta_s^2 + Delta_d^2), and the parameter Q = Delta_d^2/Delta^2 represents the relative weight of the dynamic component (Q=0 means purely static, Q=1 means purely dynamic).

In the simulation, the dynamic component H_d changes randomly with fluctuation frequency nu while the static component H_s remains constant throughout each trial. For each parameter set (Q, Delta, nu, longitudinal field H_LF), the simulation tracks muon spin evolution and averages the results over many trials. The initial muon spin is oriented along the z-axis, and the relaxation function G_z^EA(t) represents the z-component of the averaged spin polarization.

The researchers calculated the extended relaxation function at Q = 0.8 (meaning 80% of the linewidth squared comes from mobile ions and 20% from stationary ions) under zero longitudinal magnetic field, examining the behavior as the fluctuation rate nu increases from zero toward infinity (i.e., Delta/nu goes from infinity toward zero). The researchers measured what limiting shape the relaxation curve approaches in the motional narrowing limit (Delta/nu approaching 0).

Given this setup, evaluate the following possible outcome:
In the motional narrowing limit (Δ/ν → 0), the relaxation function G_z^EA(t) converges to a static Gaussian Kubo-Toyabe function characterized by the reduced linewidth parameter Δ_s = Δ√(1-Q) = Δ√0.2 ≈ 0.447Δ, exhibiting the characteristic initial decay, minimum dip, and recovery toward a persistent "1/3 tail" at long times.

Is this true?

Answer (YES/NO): YES